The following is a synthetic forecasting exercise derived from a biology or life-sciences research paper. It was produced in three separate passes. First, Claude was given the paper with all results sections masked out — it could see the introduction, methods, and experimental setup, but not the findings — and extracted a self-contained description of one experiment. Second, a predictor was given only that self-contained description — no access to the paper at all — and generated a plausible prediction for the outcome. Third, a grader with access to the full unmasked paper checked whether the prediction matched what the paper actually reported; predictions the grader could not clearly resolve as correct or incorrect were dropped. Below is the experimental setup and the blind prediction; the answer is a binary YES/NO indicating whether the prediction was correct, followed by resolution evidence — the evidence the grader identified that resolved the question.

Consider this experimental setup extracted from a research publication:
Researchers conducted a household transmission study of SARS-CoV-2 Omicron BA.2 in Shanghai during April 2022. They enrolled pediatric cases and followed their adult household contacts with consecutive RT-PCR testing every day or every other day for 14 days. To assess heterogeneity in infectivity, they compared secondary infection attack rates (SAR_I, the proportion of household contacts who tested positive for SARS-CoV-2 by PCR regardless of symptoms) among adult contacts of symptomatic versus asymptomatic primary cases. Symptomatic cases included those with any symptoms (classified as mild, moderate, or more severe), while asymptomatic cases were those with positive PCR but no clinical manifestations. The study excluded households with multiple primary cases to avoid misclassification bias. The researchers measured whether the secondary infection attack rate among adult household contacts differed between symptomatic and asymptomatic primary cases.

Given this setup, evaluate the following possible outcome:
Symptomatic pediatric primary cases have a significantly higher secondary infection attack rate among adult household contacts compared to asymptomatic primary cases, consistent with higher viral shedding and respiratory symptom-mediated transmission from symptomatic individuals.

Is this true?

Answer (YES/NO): NO